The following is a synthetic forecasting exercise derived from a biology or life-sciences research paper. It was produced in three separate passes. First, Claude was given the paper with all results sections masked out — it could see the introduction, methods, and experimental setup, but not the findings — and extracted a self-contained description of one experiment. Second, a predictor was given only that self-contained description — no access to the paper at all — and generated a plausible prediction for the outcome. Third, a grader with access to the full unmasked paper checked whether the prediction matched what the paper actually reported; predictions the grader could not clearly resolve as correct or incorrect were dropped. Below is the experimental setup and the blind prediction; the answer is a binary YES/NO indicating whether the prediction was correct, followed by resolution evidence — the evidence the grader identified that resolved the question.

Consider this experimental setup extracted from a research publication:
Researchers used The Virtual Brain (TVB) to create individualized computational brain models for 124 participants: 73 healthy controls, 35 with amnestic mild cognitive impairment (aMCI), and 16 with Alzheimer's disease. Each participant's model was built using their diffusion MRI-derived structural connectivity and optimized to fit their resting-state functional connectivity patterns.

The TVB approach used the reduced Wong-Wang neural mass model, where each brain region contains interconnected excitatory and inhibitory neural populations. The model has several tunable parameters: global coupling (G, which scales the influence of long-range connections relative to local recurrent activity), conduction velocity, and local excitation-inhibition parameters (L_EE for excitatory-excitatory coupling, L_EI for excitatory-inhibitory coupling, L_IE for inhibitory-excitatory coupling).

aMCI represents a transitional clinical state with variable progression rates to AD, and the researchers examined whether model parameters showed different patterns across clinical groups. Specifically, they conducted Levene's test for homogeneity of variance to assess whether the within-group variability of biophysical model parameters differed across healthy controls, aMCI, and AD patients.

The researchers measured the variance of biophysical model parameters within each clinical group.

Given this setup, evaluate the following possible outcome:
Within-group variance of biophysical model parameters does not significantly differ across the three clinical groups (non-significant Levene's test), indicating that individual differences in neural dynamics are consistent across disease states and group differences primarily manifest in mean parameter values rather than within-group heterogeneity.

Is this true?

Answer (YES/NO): NO